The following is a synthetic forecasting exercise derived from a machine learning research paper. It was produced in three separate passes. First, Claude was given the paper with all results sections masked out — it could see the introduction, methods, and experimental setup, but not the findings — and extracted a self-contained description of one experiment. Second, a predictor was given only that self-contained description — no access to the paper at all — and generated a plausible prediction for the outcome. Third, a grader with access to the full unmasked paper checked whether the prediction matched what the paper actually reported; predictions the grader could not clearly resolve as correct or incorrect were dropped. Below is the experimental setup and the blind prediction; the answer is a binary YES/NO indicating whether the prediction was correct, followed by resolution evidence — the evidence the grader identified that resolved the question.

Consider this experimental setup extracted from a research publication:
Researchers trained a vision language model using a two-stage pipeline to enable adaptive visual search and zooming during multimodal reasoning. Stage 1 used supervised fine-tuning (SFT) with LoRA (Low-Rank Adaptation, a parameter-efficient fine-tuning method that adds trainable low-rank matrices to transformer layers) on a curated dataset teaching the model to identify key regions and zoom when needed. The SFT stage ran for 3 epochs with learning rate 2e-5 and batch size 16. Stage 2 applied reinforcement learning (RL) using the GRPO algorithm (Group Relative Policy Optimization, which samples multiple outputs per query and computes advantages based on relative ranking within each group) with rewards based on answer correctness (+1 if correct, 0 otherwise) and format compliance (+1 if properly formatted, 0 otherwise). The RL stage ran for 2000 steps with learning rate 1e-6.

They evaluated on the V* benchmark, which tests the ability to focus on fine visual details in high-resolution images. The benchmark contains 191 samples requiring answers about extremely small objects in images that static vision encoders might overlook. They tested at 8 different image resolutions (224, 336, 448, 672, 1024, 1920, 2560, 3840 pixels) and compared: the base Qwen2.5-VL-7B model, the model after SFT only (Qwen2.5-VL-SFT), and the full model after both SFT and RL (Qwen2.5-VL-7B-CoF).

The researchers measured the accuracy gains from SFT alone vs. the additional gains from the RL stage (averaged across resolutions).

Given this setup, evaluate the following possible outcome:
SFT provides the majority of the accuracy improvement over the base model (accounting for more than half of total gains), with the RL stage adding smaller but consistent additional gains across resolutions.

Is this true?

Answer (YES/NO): NO